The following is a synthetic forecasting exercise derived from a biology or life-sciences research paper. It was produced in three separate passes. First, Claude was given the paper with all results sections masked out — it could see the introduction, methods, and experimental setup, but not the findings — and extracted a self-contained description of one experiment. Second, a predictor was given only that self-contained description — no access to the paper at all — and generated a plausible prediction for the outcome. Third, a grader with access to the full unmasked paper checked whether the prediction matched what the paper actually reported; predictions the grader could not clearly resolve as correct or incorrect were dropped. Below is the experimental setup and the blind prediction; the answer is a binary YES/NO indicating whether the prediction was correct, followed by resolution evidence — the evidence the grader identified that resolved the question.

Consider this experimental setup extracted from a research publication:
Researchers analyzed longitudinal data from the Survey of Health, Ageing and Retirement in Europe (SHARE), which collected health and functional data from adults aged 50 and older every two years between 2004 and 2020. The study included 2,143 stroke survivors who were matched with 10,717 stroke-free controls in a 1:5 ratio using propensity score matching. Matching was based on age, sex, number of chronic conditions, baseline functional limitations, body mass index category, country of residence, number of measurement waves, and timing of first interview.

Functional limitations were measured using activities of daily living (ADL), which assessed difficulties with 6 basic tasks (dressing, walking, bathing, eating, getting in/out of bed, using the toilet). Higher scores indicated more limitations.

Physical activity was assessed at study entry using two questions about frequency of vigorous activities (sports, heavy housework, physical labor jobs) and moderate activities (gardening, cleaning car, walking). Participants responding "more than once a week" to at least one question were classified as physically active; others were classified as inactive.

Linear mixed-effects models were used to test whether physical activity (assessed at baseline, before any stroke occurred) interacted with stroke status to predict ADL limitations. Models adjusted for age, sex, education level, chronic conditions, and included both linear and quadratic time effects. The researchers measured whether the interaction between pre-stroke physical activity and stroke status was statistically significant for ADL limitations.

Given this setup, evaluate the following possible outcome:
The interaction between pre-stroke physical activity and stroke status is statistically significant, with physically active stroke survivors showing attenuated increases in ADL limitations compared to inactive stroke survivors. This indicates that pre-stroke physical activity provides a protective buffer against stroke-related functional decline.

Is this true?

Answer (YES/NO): YES